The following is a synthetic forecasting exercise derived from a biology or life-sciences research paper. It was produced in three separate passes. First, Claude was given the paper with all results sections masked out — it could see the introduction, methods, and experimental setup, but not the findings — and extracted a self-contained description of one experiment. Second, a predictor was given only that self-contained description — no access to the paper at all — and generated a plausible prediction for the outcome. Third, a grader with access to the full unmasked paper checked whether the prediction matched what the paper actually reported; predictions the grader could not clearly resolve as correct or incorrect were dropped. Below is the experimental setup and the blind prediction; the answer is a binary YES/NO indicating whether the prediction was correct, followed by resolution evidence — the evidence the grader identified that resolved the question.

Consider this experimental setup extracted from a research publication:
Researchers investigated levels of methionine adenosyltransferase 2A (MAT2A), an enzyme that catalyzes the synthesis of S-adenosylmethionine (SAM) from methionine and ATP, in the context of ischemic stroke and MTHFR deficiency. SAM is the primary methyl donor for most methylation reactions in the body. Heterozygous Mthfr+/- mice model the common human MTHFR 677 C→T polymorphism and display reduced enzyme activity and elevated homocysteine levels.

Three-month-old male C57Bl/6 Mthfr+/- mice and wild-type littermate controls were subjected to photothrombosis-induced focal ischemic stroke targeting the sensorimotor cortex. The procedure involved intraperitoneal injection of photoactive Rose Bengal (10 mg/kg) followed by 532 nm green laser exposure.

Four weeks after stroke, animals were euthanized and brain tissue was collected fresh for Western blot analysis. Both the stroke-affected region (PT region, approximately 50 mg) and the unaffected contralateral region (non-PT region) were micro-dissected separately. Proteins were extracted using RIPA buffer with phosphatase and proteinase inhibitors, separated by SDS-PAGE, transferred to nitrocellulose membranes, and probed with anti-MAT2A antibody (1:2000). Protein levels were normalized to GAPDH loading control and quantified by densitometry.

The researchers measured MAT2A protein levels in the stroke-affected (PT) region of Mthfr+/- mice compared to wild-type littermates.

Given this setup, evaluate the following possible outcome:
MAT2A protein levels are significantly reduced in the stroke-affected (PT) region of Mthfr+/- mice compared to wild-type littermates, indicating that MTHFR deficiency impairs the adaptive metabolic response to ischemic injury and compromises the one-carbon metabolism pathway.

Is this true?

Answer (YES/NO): YES